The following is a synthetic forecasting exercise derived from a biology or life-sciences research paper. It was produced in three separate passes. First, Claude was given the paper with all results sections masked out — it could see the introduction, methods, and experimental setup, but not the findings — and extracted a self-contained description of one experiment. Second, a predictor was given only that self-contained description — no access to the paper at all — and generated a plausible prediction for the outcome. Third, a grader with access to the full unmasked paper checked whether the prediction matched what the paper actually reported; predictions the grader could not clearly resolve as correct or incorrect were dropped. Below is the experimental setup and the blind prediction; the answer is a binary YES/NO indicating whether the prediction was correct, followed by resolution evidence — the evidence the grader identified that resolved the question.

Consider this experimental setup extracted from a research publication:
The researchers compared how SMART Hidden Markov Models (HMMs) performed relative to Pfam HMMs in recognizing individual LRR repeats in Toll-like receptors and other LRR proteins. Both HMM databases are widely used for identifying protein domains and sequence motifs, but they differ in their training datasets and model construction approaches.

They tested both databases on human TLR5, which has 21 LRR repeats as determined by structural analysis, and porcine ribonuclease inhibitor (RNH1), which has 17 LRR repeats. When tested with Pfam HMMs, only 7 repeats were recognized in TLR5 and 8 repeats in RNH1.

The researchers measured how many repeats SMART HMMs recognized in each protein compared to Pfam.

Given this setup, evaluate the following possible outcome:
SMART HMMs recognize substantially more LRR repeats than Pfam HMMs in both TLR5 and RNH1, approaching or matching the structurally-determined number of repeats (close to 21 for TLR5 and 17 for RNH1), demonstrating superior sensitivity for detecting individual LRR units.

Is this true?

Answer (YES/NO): NO